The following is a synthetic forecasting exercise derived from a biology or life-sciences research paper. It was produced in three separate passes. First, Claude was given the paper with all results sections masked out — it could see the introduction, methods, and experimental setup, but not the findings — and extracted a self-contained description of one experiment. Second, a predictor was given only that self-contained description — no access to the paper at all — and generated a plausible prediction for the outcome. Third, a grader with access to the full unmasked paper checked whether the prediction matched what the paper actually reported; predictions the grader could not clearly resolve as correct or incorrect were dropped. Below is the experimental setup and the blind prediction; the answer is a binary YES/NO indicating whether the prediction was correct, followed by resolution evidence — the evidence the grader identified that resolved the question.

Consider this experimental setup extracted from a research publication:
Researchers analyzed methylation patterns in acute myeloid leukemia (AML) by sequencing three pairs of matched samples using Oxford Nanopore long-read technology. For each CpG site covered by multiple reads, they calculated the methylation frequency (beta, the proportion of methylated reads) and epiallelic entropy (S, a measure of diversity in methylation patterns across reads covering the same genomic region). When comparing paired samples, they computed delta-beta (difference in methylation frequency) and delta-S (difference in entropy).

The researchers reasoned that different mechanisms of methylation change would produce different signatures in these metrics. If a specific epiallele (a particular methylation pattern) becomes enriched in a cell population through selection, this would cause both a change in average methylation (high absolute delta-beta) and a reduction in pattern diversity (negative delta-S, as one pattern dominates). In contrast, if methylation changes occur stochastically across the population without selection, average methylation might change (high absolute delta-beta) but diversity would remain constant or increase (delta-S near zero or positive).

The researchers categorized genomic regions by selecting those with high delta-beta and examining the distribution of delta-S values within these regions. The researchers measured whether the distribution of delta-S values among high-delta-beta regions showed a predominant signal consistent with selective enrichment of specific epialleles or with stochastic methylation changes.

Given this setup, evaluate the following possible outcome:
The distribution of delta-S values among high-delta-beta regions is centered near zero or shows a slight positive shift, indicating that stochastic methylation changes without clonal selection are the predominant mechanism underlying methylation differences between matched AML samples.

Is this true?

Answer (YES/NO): NO